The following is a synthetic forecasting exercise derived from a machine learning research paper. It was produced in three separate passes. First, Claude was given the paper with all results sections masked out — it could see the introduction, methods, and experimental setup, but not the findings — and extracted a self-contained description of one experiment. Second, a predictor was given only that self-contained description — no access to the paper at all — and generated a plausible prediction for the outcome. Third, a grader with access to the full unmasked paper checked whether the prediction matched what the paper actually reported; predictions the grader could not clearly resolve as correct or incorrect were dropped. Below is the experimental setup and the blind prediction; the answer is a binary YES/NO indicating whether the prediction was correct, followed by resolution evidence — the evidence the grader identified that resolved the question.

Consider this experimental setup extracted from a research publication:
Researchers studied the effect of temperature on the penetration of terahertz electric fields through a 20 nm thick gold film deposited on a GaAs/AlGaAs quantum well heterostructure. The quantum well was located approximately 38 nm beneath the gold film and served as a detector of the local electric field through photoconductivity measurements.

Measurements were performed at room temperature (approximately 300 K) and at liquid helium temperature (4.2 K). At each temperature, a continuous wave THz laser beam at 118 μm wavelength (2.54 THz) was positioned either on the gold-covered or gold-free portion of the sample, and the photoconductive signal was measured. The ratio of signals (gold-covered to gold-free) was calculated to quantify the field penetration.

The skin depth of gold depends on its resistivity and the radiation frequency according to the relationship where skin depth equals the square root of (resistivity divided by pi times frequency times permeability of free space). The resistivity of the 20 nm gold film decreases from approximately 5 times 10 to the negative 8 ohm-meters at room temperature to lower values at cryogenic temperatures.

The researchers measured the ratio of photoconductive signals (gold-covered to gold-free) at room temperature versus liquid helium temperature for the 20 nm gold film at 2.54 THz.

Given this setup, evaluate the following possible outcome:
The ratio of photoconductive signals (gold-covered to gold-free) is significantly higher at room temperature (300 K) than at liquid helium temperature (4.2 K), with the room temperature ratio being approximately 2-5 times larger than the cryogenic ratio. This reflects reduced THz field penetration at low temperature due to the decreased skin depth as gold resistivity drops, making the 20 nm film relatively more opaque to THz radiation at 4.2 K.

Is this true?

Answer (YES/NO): NO